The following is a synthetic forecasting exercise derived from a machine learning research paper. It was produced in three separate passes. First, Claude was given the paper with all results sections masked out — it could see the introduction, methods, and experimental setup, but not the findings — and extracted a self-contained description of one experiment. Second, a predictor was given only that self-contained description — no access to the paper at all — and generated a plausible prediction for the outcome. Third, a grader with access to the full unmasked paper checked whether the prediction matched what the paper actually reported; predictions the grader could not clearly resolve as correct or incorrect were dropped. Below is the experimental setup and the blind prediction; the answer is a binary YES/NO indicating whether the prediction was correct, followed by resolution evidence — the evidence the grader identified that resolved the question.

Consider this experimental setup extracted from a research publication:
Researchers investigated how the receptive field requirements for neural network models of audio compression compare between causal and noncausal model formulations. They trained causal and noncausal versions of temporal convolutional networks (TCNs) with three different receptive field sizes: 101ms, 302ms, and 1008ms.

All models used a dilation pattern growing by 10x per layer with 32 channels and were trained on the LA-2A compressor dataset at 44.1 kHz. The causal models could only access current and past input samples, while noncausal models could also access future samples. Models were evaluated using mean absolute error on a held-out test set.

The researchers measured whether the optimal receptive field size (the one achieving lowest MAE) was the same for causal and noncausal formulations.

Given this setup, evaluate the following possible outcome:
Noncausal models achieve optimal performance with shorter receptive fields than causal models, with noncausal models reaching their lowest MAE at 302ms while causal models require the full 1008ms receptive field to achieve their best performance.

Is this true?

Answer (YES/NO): NO